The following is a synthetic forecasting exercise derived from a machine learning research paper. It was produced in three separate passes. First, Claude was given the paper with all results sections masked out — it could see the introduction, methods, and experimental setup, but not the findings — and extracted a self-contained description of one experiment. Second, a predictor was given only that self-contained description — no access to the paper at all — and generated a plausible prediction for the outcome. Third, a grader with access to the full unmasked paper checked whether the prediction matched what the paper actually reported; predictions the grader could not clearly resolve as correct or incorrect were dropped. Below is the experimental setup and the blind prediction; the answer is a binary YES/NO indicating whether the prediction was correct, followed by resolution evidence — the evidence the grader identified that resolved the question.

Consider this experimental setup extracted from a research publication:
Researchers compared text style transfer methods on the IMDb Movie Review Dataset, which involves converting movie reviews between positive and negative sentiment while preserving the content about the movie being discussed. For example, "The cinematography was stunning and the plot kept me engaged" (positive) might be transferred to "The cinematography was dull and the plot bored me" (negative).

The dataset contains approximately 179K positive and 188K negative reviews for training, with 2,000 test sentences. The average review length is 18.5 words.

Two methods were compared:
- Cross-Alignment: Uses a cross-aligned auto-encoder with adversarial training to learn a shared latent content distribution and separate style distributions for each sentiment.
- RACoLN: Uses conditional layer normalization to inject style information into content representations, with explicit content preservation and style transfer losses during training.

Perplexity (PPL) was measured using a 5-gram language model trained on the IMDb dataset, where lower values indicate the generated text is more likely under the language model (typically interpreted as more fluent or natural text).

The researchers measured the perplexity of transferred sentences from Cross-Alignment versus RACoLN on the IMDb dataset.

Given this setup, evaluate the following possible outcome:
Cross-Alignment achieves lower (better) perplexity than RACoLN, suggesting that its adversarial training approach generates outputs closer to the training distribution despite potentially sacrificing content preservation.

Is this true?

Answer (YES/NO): YES